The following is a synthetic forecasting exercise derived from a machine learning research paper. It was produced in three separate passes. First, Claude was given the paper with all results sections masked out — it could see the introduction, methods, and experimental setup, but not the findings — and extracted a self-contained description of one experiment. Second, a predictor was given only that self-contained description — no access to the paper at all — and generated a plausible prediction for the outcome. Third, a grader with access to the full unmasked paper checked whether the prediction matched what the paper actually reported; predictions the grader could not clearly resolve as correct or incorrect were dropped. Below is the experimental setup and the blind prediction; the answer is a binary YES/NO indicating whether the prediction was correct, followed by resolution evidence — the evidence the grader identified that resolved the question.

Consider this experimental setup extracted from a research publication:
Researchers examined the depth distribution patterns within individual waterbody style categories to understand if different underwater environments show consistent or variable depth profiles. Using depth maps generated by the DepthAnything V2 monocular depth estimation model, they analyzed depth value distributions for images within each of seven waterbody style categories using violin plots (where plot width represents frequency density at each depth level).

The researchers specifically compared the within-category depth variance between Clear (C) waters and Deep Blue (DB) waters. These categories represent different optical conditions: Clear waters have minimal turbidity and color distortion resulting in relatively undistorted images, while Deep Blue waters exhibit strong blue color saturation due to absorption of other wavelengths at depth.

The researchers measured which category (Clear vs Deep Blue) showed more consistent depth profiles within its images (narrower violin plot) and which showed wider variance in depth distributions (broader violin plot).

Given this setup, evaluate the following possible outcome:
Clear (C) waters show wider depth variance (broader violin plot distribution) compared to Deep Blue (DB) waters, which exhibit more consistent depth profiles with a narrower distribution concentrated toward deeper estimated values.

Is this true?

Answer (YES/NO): NO